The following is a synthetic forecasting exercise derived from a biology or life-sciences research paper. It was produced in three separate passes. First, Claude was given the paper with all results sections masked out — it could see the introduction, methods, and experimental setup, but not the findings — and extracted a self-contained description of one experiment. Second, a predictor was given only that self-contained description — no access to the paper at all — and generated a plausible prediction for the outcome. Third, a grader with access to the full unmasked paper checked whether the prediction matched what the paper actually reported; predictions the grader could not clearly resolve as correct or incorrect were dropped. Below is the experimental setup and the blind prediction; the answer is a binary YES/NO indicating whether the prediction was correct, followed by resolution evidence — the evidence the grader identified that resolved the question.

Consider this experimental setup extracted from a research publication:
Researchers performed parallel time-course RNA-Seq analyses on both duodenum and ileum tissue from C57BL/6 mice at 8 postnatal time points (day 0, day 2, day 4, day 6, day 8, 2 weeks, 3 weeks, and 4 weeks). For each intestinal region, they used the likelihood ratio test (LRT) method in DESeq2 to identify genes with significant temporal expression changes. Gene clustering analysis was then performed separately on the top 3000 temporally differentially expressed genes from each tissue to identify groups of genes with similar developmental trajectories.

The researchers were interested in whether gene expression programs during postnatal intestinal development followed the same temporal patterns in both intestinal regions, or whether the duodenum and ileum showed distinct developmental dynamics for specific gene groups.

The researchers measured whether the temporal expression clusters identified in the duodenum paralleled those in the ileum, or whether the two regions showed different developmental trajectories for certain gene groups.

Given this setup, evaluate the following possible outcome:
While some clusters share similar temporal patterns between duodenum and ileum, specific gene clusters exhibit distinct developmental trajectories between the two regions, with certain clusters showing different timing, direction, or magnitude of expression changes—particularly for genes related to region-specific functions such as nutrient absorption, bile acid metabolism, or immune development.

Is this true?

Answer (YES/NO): YES